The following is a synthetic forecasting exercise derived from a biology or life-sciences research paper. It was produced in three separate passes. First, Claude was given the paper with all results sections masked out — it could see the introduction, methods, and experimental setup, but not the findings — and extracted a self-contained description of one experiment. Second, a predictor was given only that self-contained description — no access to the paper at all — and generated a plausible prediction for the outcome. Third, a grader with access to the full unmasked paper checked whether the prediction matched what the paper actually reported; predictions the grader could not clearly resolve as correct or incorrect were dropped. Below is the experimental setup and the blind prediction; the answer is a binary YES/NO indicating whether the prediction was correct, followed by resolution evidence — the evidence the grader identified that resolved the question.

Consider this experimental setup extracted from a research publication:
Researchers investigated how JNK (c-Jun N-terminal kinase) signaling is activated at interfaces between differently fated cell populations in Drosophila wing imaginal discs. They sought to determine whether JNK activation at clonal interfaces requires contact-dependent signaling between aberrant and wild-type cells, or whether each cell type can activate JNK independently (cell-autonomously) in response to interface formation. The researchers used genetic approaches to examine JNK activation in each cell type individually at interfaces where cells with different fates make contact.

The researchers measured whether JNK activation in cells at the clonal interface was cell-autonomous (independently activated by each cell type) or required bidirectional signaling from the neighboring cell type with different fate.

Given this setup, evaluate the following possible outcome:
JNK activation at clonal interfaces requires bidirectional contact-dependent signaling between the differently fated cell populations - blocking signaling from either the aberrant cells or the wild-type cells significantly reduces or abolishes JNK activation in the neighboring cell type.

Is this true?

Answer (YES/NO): NO